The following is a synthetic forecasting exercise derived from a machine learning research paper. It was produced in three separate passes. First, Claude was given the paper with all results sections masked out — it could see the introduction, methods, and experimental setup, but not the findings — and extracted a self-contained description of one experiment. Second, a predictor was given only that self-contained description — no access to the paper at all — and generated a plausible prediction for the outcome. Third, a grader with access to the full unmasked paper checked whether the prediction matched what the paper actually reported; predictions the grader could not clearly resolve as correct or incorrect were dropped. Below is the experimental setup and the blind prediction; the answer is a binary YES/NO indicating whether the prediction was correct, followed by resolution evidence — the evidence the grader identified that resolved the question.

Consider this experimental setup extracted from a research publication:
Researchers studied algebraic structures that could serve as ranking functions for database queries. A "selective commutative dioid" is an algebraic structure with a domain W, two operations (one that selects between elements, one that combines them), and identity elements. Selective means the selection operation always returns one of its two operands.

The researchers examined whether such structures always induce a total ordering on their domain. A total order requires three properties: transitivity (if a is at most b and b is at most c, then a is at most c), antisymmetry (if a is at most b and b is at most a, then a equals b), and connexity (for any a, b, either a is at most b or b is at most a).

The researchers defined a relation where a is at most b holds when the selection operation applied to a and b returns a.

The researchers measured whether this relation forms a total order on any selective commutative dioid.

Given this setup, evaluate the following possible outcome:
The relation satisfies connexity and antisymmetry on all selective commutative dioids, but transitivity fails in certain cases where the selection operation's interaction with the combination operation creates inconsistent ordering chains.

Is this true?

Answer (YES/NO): NO